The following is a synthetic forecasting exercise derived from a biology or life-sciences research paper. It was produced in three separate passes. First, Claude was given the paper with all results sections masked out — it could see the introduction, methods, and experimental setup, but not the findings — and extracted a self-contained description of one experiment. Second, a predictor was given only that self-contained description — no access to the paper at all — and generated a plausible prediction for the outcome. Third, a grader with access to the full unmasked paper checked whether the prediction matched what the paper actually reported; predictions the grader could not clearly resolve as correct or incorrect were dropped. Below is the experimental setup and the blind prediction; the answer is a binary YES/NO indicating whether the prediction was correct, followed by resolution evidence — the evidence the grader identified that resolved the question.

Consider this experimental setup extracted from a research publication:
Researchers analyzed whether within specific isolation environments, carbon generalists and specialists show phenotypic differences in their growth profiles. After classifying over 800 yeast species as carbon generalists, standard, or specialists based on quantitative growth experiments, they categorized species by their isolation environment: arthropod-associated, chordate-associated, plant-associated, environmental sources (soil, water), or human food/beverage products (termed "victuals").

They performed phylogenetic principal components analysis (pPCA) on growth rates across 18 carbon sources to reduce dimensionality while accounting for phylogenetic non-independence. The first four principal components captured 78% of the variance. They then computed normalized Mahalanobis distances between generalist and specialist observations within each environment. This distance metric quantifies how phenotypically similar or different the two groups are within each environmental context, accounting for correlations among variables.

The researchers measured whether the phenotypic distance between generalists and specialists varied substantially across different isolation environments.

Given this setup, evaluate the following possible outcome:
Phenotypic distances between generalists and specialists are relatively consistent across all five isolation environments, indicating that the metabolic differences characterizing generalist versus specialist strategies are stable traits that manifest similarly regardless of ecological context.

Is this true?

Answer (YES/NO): NO